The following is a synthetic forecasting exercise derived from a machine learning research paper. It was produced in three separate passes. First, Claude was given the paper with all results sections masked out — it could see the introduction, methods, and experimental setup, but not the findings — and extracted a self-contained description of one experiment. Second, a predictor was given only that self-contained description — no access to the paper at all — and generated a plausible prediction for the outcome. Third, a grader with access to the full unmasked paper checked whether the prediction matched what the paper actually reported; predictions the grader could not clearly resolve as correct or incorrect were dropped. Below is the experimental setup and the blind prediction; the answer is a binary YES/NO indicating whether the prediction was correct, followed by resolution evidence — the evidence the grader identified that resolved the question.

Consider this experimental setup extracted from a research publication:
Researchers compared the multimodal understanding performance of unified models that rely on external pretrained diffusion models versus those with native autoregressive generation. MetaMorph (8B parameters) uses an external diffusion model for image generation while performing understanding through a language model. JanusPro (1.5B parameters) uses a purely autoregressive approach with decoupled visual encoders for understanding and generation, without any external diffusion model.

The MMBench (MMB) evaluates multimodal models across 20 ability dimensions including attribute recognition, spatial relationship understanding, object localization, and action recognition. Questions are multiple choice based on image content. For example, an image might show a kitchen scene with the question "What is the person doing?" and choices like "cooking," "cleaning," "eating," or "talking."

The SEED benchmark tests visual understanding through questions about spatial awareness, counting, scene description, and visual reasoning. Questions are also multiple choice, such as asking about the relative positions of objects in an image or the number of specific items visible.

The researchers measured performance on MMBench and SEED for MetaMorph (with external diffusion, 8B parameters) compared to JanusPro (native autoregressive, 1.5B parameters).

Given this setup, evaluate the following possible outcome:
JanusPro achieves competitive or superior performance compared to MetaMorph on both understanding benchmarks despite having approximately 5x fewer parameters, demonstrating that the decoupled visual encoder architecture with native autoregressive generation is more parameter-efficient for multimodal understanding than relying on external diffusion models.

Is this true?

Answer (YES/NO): YES